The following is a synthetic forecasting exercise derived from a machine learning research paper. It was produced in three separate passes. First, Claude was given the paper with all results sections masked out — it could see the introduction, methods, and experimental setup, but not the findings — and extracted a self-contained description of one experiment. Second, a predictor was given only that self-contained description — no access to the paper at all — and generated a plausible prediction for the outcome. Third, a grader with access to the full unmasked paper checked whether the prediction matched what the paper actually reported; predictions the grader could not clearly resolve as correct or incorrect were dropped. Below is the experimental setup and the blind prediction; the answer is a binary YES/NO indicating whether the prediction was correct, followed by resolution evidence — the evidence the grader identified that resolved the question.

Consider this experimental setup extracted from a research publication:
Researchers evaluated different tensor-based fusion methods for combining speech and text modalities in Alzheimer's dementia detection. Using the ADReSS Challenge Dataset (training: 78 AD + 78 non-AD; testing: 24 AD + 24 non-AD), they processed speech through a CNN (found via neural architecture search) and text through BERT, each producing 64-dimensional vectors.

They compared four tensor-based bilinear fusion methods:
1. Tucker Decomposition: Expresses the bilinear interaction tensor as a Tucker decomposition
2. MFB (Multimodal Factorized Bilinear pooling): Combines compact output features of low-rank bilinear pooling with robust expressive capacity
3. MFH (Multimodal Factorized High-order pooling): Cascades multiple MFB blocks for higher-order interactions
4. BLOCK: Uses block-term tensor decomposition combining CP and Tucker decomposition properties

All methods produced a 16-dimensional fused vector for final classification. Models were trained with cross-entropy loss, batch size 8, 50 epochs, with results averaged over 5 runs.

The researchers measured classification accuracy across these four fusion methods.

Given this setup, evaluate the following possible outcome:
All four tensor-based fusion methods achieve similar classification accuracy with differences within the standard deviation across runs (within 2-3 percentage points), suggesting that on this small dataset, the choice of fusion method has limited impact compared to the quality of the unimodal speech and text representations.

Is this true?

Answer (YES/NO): NO